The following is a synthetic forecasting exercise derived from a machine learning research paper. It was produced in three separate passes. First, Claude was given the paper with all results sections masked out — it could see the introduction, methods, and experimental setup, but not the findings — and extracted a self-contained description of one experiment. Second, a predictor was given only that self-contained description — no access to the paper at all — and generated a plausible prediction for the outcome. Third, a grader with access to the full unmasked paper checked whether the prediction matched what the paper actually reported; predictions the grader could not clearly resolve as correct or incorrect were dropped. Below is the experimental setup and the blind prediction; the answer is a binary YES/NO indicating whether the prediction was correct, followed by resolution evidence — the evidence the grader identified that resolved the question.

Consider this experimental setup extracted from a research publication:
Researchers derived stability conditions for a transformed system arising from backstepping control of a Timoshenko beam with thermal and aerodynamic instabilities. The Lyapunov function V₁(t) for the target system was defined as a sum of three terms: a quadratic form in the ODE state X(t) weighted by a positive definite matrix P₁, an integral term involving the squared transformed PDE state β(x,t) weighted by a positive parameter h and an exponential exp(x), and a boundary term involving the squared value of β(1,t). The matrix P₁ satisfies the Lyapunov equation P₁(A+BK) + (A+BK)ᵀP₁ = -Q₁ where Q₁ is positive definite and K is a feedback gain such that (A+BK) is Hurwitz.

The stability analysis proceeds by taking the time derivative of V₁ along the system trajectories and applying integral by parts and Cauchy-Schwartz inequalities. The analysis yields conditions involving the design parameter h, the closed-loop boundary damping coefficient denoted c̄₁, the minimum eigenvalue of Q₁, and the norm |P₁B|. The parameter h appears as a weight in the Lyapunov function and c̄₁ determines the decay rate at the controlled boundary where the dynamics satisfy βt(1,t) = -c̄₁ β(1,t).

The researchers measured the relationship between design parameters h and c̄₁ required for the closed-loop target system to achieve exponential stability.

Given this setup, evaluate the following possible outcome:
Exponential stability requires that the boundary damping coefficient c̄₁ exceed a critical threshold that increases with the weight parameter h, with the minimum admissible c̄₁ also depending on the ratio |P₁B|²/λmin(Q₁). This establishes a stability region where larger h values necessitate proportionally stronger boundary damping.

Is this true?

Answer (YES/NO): YES